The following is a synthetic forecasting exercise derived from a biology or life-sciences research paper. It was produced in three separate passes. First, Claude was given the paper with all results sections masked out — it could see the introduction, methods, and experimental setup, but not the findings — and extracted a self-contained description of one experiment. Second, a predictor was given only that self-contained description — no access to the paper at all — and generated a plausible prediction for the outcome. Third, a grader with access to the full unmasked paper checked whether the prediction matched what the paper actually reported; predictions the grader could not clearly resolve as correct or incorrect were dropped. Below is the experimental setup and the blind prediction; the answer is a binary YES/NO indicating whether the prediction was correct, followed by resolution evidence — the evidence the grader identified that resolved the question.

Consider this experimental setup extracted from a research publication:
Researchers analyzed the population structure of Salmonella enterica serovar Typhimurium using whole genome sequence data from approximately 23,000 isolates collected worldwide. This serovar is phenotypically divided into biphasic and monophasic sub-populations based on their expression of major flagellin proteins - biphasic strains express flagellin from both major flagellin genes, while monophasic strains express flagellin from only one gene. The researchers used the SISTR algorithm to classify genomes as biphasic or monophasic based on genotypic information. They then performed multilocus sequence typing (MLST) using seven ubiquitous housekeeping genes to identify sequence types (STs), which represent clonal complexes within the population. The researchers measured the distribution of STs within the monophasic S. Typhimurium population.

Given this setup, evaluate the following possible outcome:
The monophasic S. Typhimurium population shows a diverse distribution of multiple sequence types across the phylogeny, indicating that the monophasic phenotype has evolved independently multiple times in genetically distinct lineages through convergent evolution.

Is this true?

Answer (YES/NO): NO